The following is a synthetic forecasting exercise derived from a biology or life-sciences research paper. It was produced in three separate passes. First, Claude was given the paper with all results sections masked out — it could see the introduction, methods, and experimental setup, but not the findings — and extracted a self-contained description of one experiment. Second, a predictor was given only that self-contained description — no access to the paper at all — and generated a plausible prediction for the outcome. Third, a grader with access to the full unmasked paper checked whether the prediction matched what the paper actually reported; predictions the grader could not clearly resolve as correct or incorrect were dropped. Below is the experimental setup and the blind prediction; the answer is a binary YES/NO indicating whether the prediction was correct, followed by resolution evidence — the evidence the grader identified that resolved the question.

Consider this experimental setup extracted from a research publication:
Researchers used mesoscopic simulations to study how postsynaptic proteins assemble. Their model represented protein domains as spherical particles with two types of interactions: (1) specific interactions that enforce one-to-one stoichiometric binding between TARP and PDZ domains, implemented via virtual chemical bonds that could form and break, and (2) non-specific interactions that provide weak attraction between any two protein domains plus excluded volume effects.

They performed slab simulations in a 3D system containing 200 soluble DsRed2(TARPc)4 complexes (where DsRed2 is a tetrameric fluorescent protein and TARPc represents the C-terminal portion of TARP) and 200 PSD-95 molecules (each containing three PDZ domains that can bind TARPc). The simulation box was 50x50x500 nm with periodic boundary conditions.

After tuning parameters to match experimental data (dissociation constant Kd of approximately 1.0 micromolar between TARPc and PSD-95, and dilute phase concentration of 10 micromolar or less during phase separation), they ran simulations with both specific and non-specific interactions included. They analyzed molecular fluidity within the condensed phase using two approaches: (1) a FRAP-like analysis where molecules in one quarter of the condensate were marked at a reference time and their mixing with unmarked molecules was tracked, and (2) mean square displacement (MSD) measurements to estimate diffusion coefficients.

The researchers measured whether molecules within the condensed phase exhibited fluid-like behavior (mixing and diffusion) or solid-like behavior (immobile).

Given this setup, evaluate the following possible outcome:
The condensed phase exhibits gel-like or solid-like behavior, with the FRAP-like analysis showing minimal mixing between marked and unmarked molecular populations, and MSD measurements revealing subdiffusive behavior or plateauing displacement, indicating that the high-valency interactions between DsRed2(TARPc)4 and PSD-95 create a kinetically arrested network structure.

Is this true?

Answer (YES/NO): NO